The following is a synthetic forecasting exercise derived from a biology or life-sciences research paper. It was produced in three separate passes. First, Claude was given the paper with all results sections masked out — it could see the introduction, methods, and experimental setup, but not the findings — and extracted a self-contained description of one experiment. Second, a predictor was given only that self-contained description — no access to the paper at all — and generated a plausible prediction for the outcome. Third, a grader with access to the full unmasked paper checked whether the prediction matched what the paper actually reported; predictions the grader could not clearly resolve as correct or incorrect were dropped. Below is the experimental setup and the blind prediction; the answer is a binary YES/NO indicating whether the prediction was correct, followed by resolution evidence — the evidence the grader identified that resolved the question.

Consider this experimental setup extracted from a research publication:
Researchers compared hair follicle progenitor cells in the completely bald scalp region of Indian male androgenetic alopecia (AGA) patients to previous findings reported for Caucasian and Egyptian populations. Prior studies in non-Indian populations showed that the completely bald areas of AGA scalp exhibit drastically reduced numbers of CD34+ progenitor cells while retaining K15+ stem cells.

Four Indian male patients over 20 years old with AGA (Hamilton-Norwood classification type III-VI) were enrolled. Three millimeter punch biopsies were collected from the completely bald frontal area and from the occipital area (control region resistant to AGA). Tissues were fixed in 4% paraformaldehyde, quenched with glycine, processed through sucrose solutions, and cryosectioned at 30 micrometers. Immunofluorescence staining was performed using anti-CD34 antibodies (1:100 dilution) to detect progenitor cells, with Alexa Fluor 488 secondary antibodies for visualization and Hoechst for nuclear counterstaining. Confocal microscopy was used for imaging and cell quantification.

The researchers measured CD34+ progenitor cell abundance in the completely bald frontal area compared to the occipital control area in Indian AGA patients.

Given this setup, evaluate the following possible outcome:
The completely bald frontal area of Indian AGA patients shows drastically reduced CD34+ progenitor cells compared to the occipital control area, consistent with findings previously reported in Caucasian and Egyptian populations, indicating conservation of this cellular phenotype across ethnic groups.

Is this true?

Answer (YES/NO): YES